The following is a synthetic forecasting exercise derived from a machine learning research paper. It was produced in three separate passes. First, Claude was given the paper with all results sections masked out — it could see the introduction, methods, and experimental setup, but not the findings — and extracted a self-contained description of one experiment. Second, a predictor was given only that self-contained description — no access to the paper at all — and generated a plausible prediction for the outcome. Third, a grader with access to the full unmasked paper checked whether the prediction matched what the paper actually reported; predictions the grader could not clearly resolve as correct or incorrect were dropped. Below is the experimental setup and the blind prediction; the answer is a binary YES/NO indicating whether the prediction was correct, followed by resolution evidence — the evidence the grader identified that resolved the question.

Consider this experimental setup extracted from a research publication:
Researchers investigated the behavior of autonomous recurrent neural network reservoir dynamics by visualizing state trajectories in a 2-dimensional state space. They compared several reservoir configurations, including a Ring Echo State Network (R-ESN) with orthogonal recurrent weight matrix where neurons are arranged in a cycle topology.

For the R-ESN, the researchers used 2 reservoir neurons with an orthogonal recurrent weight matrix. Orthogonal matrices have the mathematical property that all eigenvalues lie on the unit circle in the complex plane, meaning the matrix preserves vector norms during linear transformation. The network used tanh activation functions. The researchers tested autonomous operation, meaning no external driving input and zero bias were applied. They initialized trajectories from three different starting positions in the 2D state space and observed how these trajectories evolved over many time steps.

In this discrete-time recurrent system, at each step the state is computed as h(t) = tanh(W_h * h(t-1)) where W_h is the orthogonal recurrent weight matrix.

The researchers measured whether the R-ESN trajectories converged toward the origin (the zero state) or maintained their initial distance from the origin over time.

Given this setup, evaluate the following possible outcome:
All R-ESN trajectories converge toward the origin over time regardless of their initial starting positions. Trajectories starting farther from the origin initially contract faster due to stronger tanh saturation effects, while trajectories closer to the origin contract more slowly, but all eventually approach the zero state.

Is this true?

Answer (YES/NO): YES